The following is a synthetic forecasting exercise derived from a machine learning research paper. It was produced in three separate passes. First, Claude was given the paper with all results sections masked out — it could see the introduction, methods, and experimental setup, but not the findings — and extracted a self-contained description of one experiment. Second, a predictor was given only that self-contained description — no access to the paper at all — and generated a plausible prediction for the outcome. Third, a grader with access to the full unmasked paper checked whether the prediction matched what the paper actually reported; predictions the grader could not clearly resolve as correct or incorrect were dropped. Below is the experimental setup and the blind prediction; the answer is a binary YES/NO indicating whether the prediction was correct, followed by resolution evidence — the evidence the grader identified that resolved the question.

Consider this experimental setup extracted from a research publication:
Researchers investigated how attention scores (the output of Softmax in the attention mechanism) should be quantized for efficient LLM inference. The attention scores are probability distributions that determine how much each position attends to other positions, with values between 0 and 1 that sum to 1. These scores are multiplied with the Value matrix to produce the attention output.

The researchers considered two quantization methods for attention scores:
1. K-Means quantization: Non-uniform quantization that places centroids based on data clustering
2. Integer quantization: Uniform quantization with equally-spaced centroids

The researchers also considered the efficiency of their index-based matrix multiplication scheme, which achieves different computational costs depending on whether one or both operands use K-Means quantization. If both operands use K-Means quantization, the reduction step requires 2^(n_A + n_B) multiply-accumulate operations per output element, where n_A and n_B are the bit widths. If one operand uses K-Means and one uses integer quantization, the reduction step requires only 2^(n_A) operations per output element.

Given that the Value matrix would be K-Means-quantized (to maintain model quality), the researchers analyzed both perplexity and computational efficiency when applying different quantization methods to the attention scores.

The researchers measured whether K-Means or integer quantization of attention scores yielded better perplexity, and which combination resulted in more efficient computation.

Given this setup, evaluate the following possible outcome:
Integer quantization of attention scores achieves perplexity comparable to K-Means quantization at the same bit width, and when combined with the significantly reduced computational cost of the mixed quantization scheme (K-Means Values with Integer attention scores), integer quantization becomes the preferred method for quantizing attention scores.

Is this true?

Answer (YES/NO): YES